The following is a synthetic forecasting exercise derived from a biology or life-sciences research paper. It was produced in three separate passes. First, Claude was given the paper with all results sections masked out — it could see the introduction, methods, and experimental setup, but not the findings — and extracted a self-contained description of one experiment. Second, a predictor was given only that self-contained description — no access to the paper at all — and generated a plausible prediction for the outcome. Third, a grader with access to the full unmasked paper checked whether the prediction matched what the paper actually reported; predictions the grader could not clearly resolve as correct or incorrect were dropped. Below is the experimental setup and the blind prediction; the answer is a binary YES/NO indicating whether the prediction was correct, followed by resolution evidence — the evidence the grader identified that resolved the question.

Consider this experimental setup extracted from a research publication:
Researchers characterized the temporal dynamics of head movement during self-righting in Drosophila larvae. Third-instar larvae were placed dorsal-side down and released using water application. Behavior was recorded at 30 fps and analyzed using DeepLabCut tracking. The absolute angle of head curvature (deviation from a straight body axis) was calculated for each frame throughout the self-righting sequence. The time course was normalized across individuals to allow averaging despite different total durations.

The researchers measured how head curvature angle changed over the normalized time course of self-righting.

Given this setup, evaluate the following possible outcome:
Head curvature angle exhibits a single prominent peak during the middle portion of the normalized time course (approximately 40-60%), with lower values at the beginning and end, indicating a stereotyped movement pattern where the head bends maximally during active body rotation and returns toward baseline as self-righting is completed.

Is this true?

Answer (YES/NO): NO